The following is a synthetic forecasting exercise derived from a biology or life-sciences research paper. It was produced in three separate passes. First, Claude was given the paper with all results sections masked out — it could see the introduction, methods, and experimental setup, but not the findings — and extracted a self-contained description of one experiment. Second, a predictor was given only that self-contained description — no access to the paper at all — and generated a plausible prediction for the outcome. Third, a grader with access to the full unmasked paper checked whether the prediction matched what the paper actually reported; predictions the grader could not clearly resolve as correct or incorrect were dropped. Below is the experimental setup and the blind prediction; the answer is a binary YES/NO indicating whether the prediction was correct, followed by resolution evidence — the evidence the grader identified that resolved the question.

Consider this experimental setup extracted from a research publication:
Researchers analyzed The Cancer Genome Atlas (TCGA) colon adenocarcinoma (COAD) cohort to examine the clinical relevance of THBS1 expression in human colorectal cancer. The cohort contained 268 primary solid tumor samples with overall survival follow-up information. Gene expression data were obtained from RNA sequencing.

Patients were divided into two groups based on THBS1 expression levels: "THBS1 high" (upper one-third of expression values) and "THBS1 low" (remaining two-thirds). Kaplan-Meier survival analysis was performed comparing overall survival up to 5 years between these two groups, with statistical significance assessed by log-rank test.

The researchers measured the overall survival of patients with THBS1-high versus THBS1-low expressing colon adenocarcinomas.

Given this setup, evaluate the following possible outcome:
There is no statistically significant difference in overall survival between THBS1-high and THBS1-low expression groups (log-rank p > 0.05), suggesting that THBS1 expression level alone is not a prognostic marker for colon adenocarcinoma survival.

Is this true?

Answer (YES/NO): NO